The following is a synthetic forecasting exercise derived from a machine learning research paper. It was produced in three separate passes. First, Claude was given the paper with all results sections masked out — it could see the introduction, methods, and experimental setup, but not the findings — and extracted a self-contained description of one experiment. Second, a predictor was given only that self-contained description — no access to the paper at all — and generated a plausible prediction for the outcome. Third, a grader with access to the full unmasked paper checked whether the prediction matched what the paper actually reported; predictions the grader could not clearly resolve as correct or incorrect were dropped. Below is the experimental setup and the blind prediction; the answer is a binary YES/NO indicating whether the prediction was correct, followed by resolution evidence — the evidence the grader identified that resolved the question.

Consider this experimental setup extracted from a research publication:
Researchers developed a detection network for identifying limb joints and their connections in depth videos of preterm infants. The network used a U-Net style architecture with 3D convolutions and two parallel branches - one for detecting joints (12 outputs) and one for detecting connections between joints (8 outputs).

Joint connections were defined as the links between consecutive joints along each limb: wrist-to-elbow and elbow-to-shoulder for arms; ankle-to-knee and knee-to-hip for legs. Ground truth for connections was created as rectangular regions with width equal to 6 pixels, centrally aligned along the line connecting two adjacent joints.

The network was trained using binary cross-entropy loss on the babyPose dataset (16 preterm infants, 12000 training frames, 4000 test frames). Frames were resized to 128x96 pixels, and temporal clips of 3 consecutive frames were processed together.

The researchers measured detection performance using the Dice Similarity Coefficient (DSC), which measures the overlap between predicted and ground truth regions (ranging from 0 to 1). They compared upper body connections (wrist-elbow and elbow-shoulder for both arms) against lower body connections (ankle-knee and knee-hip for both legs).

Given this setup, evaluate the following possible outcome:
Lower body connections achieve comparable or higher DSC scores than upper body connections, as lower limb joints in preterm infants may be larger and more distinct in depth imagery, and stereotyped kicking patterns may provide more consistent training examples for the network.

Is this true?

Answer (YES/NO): YES